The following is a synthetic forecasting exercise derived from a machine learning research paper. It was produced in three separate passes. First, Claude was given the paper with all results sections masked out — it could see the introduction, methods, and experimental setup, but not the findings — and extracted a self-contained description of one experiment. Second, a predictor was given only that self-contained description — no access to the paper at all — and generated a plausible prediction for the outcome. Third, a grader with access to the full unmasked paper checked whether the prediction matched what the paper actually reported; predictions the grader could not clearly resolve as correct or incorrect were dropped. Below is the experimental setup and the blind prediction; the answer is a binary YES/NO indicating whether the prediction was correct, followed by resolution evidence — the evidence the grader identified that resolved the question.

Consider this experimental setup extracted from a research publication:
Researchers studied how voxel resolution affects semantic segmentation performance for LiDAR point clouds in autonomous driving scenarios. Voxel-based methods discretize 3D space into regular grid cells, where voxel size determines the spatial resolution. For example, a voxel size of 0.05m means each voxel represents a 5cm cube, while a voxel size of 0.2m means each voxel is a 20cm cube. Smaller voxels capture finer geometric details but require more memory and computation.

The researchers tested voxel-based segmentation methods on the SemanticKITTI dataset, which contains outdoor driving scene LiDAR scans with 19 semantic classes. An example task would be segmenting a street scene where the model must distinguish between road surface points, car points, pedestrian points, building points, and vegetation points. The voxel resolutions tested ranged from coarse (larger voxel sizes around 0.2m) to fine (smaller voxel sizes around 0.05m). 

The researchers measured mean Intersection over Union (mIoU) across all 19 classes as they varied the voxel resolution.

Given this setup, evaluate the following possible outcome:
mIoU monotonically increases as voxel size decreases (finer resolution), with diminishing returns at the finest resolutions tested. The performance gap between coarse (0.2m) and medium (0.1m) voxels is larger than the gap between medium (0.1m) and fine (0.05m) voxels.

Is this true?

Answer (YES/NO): YES